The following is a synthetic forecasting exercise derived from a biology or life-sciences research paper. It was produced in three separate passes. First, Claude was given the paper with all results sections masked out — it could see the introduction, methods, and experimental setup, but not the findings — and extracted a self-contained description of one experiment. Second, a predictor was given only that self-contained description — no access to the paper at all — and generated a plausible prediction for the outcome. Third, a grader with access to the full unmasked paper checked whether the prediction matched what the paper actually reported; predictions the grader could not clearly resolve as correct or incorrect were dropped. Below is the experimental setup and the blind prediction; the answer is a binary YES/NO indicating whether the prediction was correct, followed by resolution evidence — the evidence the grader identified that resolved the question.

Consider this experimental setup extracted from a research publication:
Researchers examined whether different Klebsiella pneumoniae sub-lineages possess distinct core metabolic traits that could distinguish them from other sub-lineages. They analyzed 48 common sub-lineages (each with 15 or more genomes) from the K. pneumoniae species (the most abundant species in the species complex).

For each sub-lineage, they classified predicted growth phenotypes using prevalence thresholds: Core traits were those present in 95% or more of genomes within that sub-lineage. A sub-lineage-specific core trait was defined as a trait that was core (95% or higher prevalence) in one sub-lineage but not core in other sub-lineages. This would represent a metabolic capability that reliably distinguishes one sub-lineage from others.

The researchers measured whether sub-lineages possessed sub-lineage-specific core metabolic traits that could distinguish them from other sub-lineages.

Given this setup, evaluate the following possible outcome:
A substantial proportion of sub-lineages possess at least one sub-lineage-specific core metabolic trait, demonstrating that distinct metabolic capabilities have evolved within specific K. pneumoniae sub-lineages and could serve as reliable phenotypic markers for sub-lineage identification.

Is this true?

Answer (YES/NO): YES